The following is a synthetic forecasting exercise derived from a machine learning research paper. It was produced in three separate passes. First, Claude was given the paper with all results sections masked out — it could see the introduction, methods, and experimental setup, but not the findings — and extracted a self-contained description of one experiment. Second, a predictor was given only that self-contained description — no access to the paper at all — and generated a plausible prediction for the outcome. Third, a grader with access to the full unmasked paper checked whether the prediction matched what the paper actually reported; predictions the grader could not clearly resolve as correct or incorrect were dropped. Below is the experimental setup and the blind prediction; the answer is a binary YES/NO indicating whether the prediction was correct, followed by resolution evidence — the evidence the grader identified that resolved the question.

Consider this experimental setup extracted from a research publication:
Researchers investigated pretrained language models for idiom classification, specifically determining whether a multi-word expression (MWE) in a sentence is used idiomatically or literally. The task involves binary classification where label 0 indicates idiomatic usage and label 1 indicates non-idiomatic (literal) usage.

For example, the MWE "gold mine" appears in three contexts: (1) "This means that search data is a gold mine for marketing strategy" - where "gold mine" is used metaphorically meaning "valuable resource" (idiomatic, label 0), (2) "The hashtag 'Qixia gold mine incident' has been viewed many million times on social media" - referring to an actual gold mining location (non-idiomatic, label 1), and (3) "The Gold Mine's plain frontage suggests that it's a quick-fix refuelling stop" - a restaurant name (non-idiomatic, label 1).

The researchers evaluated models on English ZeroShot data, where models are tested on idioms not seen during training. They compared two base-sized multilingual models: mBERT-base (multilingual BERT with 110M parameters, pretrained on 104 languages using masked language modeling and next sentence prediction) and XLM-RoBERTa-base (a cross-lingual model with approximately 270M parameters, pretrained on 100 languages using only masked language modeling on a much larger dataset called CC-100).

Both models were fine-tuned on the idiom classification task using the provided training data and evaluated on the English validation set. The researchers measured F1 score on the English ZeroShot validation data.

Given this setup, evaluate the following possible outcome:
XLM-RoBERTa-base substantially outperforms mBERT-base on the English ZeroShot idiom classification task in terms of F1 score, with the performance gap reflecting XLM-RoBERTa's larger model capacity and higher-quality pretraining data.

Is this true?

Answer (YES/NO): YES